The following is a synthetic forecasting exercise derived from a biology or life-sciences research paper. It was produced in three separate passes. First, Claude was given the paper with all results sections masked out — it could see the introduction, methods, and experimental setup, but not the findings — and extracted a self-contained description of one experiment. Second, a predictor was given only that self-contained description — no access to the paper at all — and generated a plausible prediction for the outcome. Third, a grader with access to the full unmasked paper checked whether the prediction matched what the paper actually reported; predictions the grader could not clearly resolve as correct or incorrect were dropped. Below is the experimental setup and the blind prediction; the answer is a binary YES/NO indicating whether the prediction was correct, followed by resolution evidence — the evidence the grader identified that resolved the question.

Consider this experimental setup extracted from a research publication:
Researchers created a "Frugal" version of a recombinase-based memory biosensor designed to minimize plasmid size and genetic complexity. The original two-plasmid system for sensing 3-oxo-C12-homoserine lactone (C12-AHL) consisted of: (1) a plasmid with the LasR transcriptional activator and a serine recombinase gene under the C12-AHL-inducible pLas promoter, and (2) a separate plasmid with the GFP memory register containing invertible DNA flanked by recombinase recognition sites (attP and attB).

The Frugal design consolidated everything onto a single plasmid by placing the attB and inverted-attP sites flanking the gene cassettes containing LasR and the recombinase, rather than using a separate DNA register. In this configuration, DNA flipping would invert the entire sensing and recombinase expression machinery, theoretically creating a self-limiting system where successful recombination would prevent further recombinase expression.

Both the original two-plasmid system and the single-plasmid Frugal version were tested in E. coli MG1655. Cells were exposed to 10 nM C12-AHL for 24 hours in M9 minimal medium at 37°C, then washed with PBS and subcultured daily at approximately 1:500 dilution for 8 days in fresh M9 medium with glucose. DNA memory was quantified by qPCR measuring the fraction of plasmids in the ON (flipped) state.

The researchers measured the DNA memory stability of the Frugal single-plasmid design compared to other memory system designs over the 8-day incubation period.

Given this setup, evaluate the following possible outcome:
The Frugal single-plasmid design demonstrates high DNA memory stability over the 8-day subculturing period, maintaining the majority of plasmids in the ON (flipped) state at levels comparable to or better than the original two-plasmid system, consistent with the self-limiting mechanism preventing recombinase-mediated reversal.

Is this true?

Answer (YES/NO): YES